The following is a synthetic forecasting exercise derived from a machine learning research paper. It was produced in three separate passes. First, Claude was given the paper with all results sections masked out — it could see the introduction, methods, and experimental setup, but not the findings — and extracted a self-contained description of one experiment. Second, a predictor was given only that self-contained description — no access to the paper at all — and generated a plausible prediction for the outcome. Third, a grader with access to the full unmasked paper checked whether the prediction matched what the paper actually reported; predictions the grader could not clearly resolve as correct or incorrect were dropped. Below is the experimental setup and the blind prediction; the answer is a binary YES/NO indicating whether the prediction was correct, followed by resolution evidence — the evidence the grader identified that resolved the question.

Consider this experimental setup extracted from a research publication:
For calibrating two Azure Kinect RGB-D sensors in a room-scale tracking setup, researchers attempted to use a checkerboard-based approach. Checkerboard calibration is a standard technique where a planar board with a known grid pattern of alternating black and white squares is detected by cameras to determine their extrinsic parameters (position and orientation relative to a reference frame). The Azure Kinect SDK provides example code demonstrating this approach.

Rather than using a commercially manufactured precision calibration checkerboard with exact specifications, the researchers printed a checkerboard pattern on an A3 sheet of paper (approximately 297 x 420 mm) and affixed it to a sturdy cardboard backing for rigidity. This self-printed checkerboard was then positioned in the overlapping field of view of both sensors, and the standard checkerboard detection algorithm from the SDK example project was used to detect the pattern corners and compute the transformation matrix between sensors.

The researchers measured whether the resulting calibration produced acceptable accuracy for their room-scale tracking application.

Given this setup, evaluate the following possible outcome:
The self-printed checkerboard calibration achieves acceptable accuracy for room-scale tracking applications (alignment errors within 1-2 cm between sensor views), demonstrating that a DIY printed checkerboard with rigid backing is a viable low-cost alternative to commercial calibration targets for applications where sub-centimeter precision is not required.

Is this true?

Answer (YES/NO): NO